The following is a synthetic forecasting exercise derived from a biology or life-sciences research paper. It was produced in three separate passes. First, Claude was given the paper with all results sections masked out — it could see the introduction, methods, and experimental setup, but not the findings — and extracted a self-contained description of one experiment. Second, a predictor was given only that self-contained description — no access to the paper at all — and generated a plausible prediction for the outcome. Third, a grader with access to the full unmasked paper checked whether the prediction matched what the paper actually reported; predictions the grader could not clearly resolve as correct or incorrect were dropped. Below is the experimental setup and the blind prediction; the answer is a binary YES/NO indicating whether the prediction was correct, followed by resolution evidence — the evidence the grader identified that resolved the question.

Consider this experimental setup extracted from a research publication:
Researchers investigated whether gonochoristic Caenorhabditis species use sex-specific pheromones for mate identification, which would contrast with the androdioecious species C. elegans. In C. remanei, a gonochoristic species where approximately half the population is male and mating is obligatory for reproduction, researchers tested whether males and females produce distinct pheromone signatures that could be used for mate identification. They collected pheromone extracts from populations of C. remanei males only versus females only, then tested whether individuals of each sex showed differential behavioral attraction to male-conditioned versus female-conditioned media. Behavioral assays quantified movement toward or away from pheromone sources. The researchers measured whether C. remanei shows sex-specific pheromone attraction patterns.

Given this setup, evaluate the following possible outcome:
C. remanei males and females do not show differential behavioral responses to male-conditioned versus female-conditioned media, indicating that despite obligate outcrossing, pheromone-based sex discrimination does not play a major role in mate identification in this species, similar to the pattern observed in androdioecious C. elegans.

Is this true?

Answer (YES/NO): NO